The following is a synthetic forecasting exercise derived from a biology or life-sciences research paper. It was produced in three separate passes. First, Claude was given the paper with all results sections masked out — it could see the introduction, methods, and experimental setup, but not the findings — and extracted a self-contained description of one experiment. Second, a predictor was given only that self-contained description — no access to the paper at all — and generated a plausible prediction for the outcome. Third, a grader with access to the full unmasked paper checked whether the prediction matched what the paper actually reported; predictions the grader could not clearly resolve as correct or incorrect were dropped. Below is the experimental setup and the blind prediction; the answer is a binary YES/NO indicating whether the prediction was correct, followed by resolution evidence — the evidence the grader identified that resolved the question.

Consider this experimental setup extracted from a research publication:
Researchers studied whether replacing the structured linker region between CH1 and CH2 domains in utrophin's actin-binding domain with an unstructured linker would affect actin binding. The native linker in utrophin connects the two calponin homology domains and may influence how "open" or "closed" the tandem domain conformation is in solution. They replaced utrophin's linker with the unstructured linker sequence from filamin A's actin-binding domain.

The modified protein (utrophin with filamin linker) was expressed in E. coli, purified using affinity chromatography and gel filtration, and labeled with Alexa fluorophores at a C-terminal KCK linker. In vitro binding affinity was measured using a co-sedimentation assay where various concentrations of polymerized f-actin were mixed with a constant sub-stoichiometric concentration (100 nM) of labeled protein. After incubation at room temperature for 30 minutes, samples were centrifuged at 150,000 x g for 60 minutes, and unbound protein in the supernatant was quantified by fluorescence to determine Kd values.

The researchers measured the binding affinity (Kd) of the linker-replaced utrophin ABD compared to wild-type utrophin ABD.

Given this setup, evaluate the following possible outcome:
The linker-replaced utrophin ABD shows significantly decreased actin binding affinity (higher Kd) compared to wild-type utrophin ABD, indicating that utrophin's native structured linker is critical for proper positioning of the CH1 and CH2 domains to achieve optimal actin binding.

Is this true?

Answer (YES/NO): NO